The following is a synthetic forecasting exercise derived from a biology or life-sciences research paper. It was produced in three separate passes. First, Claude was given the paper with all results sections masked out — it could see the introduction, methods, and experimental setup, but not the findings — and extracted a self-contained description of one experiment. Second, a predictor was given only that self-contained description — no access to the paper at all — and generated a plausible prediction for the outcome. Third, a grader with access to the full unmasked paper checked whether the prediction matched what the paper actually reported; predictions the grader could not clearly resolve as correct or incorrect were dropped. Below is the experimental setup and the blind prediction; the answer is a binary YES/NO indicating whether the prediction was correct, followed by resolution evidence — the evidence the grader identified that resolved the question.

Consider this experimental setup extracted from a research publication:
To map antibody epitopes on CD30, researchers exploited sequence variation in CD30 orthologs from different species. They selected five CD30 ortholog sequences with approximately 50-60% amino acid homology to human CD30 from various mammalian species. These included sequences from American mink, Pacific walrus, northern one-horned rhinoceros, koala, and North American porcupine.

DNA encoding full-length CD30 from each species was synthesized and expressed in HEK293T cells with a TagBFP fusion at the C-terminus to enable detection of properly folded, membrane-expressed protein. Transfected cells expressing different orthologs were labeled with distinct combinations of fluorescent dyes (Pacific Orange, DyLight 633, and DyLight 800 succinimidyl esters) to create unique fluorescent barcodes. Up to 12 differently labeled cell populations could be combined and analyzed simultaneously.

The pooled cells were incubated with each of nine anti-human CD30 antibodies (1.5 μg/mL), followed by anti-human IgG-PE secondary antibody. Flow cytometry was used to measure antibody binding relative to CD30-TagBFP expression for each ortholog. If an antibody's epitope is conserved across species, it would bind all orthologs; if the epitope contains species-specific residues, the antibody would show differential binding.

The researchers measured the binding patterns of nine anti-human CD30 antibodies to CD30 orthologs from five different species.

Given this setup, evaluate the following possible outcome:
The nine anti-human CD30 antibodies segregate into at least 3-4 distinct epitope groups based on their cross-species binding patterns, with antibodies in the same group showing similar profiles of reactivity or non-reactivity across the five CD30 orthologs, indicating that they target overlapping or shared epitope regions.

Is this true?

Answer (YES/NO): YES